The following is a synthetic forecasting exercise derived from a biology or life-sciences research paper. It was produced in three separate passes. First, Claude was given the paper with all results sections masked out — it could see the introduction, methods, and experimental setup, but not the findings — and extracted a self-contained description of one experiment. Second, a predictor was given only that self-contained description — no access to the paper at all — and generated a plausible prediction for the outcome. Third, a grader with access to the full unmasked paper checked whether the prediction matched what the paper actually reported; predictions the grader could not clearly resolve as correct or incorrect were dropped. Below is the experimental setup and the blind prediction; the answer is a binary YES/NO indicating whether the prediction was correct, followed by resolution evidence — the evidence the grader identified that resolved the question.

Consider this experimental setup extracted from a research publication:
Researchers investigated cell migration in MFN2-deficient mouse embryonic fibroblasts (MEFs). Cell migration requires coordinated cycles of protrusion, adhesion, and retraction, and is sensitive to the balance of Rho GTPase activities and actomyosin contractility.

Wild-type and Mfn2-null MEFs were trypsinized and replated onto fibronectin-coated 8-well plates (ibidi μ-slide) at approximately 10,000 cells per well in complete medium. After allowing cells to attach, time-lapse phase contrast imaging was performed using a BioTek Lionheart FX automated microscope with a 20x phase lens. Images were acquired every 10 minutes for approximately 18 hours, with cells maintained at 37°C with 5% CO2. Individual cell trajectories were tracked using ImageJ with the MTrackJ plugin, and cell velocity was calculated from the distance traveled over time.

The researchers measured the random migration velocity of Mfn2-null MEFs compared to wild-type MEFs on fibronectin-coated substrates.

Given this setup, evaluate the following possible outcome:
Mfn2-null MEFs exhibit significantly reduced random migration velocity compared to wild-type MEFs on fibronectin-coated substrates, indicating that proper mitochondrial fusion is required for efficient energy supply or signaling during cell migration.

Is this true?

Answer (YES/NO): YES